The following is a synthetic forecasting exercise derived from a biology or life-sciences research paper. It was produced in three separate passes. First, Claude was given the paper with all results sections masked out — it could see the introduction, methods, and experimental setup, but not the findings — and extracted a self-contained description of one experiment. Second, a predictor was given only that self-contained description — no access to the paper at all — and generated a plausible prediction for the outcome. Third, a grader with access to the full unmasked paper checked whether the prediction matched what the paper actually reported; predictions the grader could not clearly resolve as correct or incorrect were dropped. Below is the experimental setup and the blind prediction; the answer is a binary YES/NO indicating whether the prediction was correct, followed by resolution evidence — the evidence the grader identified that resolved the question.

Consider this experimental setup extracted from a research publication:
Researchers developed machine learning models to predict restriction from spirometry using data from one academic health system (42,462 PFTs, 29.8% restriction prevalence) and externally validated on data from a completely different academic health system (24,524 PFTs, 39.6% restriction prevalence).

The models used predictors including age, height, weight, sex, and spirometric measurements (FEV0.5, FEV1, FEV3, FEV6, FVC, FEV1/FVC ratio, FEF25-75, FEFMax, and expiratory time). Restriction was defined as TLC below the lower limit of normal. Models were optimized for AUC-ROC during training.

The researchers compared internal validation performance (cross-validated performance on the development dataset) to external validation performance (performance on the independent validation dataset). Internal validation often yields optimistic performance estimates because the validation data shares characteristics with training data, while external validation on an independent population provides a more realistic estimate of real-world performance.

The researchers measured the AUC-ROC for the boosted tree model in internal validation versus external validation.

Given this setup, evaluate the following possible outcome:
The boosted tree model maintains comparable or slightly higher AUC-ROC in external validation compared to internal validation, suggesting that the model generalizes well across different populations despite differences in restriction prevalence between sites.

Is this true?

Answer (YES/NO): NO